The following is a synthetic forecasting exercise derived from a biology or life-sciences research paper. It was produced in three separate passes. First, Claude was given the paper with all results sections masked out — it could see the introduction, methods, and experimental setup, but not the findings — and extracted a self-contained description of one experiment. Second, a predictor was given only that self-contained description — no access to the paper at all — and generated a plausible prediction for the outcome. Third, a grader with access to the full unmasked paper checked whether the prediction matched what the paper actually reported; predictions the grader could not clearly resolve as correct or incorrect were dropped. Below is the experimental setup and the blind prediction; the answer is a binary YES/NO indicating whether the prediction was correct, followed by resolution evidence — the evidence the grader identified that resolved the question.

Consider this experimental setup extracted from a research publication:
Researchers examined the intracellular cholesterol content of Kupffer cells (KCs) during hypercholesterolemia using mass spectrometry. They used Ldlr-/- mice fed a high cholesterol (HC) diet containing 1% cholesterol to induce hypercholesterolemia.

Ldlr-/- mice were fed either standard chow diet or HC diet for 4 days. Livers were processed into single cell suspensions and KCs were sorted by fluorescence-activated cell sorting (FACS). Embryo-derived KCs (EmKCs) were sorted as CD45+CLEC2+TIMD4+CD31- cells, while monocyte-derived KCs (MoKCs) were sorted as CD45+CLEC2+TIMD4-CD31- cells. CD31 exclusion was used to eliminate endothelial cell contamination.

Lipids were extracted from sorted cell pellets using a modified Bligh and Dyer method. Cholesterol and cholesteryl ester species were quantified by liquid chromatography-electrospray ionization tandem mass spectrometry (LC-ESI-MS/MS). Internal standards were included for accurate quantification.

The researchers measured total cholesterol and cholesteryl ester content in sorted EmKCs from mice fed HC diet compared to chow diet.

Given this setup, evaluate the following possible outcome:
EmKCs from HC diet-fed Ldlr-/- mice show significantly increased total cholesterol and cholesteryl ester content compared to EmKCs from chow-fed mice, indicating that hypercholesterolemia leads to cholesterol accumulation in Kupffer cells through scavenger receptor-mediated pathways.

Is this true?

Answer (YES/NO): YES